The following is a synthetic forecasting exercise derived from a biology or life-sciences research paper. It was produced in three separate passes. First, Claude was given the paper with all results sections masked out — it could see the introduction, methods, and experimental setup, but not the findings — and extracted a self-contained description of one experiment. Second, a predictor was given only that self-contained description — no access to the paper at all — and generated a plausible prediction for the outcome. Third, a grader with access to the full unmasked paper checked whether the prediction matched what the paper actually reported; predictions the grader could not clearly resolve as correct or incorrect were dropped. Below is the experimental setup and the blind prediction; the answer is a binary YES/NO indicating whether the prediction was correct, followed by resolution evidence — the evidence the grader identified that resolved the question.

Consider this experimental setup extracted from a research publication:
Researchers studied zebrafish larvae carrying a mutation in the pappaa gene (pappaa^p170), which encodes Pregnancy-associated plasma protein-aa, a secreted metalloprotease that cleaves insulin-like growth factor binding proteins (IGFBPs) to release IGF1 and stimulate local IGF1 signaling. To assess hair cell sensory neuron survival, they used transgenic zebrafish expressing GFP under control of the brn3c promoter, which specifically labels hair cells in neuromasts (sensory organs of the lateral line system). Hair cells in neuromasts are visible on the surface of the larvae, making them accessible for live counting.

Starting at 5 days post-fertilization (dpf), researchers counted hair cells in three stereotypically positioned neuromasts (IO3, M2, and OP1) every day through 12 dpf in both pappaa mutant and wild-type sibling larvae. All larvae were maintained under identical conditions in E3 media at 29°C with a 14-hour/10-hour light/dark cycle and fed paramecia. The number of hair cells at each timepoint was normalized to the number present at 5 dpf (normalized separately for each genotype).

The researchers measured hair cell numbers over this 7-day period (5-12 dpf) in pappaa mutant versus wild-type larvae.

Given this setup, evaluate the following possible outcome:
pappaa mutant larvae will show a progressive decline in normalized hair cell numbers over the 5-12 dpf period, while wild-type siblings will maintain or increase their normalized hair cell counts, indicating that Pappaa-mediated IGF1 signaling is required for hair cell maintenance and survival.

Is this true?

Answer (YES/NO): NO